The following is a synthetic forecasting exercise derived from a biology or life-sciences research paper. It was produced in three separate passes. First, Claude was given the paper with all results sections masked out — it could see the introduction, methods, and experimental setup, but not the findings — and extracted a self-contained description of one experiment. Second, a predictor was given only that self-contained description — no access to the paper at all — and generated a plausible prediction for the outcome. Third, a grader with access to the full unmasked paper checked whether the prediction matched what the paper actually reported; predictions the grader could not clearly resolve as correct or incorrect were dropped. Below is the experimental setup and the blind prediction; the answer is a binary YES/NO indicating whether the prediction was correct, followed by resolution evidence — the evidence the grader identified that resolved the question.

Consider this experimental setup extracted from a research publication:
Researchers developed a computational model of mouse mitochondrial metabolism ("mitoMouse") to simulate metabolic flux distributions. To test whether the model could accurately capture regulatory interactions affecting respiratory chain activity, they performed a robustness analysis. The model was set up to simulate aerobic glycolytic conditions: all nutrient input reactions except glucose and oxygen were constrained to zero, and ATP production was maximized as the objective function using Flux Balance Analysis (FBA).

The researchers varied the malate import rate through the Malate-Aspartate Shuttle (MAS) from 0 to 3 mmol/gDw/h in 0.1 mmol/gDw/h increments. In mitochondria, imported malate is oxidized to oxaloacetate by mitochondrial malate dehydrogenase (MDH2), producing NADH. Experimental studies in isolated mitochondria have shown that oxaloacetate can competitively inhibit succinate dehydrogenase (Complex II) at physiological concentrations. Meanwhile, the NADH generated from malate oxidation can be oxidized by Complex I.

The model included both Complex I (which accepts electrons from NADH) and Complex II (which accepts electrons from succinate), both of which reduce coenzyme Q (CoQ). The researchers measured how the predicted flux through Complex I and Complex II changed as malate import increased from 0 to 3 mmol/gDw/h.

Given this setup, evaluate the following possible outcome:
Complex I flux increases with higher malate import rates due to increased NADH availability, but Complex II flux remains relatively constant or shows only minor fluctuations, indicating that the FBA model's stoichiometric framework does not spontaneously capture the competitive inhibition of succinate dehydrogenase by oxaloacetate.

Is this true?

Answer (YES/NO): NO